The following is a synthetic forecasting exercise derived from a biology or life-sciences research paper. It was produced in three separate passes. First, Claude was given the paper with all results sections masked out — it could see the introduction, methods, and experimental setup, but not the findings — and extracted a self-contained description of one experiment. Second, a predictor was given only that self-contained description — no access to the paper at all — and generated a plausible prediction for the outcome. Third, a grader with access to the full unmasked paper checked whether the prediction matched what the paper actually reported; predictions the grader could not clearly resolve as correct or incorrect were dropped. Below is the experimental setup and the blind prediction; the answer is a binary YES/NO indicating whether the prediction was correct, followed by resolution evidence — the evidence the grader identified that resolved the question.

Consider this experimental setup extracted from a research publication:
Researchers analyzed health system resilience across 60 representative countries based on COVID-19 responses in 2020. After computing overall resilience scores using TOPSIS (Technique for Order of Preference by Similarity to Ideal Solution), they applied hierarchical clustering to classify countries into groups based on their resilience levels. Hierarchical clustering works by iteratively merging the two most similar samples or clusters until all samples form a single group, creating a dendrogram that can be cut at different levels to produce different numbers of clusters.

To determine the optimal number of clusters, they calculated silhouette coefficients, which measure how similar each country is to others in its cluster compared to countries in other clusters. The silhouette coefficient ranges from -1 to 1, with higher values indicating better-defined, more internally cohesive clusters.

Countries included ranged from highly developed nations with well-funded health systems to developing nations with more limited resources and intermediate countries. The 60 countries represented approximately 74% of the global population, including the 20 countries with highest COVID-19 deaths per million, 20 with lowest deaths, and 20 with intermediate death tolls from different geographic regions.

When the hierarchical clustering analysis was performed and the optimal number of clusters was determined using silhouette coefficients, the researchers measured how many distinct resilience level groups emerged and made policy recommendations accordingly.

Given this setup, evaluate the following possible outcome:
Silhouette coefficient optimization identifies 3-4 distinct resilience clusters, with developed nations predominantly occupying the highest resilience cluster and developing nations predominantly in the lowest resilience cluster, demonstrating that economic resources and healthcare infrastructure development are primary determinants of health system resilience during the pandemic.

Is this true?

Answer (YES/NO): NO